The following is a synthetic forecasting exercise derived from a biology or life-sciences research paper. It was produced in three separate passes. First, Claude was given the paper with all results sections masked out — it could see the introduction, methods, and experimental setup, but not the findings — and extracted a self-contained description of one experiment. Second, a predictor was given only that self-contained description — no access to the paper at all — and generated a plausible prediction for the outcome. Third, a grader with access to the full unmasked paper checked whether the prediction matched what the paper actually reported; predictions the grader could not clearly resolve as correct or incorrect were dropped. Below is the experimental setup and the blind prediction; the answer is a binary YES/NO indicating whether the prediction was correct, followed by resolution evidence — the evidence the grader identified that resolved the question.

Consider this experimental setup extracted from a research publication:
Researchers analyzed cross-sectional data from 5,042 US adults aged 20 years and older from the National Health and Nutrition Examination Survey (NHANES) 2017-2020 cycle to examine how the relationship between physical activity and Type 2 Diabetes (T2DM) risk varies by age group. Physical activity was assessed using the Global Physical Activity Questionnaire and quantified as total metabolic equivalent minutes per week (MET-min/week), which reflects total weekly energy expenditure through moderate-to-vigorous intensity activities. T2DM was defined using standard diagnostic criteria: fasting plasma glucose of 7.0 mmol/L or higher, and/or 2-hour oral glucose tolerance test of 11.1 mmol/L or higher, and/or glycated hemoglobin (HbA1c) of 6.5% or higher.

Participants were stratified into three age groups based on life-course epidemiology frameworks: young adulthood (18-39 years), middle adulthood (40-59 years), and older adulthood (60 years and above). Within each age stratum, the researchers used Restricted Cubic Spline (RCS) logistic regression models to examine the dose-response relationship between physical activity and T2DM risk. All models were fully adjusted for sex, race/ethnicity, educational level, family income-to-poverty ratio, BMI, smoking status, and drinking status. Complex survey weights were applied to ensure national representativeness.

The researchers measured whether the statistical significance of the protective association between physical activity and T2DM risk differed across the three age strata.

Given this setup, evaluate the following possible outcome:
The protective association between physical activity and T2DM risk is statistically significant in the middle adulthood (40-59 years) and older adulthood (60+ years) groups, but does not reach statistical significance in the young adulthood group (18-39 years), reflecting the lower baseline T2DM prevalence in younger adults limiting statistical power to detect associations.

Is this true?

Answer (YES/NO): NO